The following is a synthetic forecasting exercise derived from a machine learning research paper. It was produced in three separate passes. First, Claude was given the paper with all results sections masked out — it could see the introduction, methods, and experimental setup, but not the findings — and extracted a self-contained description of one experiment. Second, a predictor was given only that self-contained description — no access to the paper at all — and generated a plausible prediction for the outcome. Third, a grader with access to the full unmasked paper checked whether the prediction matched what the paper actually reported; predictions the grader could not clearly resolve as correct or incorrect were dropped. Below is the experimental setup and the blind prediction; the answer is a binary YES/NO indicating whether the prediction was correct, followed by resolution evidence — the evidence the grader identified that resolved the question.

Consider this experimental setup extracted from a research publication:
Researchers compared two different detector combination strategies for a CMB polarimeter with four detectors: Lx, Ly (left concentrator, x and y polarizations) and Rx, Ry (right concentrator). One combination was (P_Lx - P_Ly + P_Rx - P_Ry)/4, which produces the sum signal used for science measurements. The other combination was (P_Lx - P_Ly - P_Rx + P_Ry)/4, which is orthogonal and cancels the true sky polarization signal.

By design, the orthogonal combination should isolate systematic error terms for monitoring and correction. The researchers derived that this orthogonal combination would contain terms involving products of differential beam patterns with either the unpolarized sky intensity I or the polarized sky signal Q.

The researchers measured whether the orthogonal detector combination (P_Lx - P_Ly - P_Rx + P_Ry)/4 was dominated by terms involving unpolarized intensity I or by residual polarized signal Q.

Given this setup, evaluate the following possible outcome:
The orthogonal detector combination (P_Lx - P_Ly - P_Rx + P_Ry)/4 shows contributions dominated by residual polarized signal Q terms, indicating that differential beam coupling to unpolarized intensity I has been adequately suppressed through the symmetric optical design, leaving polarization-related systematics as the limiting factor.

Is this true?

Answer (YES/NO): NO